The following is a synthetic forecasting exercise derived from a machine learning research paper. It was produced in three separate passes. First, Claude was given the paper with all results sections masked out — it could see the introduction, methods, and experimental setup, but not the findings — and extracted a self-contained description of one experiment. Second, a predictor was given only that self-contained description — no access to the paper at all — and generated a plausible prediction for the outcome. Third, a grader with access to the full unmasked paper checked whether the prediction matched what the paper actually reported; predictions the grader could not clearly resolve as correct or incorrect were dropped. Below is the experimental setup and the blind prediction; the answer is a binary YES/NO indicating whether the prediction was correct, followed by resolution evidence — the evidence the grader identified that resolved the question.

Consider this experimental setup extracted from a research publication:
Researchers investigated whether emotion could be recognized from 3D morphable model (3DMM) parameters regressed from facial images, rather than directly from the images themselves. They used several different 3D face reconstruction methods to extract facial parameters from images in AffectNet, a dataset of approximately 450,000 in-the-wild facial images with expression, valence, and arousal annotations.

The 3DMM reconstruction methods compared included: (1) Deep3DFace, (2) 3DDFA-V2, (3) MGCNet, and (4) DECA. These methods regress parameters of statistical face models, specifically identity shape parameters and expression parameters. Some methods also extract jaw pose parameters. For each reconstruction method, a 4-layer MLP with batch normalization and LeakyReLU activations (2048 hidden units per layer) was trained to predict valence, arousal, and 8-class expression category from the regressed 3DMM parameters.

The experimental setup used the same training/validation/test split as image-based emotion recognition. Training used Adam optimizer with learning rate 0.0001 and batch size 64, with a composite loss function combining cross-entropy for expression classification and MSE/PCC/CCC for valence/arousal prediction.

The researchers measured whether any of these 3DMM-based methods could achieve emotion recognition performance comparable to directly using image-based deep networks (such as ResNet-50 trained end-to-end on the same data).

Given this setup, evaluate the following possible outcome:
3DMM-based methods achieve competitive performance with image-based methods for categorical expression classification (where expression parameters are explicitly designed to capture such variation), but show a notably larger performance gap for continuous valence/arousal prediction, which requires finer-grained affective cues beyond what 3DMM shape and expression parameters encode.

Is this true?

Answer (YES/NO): NO